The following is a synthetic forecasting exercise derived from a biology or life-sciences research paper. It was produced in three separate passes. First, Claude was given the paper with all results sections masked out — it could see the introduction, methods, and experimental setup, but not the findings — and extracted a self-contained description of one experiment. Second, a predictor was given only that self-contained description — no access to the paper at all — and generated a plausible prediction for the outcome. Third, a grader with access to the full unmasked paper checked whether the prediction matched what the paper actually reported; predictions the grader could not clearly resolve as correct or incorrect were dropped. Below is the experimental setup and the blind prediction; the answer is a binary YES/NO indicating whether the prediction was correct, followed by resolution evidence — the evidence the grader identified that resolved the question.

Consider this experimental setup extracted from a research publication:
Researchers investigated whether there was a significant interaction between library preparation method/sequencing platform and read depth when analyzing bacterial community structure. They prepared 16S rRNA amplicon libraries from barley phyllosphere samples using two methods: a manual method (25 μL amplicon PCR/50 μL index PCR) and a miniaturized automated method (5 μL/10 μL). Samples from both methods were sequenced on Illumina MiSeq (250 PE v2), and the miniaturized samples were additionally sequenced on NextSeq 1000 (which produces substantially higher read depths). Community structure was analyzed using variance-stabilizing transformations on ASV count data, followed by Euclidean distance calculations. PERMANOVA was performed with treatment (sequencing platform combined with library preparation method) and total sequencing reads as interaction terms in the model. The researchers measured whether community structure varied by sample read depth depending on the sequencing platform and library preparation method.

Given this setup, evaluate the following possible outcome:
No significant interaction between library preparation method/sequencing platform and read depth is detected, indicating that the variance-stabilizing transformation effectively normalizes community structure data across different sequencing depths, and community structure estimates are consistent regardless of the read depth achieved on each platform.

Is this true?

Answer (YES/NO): NO